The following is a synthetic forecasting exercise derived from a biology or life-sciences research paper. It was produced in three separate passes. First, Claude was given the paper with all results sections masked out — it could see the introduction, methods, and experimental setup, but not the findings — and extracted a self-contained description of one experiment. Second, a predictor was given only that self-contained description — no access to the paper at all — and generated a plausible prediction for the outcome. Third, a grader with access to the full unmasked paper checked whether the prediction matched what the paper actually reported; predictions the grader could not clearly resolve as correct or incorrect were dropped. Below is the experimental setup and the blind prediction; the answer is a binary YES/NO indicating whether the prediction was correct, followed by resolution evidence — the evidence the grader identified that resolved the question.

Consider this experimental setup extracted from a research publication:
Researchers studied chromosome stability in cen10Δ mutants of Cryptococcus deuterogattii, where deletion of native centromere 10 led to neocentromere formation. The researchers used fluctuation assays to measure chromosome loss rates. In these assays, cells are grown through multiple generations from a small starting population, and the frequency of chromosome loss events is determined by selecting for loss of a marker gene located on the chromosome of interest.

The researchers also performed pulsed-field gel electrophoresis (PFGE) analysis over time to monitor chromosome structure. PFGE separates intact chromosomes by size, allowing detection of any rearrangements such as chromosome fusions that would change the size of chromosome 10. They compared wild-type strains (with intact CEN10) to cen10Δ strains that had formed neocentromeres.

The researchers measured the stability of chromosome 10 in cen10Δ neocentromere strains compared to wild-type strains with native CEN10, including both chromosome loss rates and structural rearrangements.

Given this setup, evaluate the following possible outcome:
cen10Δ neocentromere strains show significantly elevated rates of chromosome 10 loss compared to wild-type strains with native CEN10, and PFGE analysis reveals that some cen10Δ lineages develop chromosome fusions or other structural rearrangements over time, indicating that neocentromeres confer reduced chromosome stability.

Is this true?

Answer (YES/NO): YES